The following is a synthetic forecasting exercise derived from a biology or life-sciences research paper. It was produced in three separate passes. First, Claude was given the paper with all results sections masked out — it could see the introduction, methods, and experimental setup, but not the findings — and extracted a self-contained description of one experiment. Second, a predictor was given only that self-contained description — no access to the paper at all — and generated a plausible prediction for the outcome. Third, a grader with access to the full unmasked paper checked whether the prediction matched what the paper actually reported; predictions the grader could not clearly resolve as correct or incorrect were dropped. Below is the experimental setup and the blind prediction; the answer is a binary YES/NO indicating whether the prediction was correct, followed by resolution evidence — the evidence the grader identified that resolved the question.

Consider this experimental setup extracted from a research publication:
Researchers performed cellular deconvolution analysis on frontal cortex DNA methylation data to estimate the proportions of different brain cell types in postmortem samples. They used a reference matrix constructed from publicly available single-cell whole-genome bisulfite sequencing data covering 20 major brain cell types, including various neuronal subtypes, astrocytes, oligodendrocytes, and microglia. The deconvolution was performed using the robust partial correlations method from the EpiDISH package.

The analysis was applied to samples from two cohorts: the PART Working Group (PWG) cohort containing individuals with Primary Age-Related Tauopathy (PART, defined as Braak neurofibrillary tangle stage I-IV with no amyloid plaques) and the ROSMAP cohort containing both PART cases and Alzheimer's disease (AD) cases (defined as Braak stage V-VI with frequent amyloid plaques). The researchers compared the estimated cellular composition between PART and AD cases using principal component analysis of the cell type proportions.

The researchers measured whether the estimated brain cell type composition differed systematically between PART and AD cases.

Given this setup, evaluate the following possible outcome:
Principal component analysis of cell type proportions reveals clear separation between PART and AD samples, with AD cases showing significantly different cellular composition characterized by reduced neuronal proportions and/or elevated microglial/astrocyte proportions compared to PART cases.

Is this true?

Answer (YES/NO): NO